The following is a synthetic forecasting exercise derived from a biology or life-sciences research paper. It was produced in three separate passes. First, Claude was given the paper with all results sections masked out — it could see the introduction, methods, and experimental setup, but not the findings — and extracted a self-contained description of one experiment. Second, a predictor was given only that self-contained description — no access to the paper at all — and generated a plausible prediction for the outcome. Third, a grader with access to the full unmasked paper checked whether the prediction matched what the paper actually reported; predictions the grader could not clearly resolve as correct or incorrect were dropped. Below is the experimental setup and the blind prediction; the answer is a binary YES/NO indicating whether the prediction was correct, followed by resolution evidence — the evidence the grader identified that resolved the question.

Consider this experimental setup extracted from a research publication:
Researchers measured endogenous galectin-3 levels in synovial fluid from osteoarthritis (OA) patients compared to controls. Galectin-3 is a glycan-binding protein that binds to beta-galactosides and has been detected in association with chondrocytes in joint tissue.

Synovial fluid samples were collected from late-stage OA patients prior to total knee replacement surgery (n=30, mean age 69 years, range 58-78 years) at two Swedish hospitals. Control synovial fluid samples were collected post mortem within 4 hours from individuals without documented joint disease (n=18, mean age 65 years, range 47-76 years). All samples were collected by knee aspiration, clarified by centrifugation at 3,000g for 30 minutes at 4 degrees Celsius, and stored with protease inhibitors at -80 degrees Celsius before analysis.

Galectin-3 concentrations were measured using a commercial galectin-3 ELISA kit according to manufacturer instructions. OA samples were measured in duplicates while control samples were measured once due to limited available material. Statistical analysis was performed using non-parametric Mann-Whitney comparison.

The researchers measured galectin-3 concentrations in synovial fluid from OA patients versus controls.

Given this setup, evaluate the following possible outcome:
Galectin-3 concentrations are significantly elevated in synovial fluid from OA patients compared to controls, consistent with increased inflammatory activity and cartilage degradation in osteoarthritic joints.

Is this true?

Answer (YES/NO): NO